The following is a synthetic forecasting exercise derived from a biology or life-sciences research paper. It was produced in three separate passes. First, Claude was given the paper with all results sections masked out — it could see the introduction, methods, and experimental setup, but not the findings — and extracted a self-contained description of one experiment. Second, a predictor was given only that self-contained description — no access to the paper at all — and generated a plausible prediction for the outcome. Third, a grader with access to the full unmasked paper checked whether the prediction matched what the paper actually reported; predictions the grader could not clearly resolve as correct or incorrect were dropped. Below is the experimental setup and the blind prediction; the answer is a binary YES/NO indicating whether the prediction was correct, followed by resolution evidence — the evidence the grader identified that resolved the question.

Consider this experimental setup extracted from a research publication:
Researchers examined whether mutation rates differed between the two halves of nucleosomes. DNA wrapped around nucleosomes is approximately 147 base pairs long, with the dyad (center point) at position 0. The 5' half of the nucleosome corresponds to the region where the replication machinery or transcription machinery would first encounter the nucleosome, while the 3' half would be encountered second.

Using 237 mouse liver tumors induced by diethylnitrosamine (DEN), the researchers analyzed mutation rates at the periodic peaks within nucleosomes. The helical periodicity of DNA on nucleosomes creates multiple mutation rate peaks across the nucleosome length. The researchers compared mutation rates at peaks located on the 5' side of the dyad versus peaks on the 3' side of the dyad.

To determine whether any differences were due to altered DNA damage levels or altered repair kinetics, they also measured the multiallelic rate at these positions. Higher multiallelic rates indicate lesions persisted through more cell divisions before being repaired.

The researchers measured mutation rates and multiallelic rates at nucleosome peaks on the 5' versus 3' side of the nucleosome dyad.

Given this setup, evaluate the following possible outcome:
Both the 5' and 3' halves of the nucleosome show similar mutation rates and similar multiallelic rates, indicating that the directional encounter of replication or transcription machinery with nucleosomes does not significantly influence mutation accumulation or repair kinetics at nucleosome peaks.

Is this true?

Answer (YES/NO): NO